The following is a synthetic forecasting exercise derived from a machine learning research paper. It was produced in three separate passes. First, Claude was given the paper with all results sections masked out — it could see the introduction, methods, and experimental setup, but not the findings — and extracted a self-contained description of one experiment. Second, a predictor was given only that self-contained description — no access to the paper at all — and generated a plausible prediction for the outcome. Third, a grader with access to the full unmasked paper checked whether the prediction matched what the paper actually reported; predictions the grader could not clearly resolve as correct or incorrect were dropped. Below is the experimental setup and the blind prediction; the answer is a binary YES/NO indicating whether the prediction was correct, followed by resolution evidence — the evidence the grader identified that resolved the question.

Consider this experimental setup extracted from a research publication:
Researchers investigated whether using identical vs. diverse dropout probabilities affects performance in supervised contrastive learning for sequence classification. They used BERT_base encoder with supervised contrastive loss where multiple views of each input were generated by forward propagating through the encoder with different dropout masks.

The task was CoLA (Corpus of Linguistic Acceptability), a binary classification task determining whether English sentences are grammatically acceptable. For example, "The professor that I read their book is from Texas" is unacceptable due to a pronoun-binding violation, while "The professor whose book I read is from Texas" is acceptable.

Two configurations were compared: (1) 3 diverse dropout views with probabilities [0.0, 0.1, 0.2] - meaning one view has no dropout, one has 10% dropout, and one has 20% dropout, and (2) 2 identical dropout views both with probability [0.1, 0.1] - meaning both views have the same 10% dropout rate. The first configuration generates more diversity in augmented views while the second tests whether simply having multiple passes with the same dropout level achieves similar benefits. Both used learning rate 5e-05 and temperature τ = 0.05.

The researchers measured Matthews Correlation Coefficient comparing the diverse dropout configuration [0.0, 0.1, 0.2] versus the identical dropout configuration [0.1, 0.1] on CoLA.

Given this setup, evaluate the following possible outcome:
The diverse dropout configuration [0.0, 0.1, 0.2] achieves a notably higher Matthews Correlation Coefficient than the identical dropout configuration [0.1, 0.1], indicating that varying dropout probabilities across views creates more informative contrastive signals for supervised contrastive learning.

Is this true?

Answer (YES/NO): NO